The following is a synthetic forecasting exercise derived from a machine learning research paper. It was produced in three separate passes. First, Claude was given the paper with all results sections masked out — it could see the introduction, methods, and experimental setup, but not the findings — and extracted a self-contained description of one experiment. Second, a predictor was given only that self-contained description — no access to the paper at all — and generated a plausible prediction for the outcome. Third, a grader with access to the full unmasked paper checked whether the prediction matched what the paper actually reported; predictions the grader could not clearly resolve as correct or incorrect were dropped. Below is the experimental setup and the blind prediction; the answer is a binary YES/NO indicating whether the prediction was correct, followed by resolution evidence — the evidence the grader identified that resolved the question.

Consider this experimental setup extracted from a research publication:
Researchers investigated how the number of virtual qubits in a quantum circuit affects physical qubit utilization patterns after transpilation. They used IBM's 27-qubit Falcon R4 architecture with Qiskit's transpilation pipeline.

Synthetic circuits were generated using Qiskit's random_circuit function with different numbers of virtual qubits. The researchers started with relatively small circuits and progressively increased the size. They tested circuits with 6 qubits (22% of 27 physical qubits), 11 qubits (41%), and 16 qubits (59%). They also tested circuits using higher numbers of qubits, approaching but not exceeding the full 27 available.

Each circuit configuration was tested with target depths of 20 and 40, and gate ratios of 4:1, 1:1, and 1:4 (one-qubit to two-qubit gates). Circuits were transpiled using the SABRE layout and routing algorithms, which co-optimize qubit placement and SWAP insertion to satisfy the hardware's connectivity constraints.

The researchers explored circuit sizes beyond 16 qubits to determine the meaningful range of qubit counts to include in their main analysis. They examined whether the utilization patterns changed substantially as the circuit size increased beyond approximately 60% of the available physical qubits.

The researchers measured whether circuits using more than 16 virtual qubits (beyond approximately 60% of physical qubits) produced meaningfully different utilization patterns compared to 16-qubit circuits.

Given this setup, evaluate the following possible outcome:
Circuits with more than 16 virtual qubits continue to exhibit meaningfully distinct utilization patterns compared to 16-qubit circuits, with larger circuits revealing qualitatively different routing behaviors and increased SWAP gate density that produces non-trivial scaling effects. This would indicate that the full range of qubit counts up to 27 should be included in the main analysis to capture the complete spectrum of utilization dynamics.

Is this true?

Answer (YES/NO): NO